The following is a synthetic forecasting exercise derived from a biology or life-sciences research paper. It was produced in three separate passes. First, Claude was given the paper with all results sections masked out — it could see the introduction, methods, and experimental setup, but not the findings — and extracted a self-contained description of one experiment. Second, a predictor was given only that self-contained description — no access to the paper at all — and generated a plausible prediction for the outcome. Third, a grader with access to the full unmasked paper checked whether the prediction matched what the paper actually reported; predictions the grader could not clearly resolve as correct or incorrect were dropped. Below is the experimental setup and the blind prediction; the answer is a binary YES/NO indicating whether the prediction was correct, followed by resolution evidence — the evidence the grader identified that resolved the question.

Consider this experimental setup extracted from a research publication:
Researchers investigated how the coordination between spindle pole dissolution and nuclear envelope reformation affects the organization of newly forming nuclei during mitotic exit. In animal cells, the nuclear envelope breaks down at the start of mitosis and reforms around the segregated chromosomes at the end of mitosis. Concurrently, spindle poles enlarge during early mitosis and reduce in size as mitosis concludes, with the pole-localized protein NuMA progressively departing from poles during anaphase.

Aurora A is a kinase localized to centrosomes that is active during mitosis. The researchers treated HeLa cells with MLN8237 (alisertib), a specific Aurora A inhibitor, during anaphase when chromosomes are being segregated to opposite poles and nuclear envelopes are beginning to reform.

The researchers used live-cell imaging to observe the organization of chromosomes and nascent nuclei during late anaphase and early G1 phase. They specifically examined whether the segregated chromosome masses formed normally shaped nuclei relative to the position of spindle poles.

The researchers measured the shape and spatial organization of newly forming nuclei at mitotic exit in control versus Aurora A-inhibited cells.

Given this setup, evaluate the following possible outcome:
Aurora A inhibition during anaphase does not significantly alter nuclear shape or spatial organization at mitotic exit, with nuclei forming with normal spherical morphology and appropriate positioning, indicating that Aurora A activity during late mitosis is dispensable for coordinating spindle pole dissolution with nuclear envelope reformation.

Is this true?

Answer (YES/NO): NO